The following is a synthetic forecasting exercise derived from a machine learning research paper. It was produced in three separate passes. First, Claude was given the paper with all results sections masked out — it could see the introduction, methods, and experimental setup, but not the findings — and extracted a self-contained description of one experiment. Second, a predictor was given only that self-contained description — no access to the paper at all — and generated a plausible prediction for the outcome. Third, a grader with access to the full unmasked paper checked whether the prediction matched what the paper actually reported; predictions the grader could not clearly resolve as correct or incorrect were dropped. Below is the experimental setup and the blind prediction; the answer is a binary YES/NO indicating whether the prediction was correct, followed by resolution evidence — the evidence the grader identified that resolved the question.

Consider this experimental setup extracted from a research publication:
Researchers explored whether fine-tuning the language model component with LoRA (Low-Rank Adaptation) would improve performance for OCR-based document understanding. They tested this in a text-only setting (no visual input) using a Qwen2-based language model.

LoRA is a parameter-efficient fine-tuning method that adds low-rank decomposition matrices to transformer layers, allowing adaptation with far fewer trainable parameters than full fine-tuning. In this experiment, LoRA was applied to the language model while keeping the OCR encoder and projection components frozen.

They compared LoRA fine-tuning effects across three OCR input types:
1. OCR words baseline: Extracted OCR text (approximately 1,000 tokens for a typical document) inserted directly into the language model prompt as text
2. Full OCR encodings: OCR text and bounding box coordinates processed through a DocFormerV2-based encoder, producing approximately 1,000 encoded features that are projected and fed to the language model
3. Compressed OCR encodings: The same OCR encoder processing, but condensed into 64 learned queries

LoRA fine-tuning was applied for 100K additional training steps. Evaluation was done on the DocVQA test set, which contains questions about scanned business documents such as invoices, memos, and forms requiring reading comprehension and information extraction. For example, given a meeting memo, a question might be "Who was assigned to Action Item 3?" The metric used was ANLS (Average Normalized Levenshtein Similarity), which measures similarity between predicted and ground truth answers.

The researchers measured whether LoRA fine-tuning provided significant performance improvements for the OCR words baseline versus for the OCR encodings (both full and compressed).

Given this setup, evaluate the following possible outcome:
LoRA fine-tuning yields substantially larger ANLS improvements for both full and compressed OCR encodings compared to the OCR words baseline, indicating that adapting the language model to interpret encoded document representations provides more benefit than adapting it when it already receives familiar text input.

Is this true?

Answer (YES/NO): NO